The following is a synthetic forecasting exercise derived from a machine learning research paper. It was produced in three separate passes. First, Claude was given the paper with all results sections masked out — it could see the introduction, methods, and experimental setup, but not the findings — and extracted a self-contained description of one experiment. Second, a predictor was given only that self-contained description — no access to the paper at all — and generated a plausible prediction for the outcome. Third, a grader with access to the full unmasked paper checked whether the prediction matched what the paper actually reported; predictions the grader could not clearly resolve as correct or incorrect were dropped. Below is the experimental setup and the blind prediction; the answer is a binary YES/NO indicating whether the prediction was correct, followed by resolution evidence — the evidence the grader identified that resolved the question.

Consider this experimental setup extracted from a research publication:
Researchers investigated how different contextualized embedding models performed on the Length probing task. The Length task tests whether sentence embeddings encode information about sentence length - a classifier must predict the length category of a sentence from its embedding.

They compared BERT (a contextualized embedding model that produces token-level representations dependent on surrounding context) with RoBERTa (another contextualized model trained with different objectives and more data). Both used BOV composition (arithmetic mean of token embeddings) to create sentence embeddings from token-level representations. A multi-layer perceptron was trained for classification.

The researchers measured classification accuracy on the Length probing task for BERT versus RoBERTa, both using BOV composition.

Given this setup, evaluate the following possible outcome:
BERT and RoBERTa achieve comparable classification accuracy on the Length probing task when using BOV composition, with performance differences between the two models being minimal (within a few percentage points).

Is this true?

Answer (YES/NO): YES